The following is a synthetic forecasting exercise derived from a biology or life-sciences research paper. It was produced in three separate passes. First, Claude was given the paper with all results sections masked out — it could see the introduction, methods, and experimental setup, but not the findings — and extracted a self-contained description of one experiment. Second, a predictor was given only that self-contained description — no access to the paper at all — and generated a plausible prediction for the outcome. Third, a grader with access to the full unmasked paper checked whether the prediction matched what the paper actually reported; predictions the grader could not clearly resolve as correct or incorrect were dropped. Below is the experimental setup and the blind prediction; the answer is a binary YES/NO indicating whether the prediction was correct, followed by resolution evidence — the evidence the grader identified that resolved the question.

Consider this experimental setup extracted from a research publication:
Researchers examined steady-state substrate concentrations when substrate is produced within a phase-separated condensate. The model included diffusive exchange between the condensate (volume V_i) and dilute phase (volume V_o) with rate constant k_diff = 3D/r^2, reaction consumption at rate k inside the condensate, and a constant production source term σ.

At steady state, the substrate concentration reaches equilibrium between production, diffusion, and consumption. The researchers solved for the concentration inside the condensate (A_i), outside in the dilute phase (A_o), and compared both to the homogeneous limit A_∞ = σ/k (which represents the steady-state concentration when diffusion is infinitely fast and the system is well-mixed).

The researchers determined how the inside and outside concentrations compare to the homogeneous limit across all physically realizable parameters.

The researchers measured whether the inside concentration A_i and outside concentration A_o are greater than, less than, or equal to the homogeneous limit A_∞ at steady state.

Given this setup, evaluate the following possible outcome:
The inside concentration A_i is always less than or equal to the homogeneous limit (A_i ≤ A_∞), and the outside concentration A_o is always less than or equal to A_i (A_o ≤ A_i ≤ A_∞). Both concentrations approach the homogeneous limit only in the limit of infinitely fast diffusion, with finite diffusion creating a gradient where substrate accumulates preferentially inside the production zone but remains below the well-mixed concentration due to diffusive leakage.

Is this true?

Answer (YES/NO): NO